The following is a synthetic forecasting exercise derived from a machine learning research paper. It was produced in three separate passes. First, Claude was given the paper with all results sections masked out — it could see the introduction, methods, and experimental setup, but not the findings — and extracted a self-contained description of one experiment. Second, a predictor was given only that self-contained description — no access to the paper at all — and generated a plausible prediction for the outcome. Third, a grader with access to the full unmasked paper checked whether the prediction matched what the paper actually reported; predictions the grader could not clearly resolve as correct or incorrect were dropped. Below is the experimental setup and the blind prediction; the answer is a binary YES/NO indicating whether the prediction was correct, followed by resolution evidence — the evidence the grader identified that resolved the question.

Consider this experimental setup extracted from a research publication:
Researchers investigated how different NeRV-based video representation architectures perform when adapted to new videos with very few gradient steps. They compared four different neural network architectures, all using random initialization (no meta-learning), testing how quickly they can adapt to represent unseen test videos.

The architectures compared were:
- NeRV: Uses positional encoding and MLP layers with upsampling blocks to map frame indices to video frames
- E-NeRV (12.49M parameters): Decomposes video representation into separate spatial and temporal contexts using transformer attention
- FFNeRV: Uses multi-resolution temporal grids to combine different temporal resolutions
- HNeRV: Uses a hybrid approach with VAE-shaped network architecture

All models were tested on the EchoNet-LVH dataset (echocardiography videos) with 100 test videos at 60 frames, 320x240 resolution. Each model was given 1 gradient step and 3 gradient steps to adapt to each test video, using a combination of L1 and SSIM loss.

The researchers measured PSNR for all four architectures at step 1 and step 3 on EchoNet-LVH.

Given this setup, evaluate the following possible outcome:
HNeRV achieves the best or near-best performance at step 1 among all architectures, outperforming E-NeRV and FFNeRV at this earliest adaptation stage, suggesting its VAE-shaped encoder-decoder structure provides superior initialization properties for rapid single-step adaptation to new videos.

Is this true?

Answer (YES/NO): NO